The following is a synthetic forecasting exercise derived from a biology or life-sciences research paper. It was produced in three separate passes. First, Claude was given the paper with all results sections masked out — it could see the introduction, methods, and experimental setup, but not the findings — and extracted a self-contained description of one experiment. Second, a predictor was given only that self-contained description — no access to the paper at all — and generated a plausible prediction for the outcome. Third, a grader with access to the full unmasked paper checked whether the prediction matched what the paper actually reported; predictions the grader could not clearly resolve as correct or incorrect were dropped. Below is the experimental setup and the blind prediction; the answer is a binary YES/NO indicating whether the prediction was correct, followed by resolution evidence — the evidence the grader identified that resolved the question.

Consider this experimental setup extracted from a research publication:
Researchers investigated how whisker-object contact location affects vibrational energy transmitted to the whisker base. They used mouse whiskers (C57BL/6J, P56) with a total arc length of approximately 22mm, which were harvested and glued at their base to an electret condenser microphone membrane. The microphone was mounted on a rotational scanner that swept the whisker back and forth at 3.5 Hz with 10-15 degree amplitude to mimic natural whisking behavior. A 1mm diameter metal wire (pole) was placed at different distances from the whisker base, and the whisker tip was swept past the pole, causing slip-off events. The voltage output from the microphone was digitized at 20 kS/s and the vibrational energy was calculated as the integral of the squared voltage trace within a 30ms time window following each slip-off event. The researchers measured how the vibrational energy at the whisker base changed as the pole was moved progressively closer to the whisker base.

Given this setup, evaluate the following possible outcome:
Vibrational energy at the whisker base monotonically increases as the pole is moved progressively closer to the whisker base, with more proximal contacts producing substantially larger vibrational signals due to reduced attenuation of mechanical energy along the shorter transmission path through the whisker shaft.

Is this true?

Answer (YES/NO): YES